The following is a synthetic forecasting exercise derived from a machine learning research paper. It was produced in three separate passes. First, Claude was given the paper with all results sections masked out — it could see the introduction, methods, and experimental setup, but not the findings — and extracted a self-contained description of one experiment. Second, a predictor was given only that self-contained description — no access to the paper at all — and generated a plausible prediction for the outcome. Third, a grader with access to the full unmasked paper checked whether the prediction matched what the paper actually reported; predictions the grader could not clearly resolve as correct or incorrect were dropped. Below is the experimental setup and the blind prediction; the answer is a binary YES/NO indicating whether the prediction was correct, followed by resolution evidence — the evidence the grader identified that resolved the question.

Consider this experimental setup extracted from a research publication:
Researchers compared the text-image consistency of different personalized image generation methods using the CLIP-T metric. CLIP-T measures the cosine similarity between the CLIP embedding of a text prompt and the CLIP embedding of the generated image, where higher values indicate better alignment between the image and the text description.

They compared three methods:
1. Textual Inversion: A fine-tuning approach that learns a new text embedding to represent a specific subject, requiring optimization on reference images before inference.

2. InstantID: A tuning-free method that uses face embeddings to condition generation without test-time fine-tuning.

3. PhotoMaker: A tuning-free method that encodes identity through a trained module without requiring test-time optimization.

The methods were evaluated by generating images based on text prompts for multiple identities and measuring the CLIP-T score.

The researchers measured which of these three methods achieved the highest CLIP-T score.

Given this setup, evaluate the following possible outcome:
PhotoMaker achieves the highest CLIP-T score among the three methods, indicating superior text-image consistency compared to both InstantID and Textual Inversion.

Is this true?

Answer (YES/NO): YES